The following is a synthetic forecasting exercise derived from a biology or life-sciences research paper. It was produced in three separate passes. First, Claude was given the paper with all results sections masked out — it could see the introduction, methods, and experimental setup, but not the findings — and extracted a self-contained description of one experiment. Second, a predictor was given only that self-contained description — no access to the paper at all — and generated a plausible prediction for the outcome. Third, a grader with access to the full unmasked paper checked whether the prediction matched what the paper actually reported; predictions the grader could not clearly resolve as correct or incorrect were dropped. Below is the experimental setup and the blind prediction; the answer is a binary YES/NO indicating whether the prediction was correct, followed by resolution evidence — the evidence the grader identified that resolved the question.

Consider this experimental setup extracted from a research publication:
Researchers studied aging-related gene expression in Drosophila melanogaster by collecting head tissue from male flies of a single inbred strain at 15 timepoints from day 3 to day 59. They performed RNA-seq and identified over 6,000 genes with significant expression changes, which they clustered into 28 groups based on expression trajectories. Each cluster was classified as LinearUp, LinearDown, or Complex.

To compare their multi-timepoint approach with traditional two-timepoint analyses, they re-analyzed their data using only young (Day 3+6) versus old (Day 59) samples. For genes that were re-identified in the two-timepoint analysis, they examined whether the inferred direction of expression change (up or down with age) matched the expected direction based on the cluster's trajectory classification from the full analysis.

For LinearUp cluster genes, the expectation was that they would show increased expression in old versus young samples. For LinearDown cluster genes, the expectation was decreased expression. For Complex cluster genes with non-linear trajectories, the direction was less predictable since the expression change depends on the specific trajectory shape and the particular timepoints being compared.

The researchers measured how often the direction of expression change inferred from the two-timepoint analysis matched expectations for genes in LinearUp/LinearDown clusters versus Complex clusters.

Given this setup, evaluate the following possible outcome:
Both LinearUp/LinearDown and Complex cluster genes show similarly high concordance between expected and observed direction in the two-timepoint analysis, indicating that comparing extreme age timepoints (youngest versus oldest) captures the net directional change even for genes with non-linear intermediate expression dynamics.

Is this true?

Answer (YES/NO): NO